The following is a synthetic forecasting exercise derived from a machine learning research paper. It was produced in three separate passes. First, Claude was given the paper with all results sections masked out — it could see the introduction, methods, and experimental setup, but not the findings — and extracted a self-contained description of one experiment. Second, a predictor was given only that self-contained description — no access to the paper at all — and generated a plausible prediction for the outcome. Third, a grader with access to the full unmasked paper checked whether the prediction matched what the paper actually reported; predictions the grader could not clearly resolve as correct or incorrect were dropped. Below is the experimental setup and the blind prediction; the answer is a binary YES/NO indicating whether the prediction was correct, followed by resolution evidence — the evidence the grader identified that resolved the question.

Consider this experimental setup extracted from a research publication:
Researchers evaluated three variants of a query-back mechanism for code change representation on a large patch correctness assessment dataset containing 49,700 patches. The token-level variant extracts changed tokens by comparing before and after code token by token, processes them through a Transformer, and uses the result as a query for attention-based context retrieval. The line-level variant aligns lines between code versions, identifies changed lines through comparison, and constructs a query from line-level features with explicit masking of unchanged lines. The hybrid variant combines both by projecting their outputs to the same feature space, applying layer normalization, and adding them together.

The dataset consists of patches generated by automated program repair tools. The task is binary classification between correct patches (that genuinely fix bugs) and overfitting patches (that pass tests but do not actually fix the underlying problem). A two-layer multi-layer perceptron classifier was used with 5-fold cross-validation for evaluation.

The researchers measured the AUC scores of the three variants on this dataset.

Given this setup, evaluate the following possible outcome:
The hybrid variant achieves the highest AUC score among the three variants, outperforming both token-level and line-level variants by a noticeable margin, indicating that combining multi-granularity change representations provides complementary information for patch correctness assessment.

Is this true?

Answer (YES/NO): NO